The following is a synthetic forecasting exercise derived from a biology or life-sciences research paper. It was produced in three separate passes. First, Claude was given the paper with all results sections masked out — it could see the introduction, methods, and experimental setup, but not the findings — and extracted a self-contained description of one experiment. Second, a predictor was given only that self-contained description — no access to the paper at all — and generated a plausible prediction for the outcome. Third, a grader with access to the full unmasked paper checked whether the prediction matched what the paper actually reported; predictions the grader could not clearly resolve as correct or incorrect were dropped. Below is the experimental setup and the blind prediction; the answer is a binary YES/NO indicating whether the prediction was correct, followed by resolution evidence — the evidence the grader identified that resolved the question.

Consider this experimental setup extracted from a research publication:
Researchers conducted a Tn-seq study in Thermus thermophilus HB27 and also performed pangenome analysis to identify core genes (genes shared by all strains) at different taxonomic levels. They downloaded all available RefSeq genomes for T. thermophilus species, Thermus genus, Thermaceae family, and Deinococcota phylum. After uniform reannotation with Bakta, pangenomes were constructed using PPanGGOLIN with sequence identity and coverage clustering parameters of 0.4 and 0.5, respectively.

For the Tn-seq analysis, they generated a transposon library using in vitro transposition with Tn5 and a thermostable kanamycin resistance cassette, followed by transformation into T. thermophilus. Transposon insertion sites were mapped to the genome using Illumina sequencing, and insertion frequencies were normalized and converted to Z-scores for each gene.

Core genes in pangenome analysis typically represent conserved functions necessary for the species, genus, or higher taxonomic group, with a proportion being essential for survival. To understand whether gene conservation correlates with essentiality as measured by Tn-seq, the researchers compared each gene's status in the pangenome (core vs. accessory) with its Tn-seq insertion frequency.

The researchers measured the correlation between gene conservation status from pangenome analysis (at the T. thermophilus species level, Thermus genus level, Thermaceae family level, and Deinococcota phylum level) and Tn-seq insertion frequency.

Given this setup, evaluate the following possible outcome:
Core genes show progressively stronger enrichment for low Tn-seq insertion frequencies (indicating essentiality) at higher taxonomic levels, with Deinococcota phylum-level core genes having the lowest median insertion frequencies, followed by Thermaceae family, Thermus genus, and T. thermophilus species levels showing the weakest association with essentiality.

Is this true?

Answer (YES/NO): NO